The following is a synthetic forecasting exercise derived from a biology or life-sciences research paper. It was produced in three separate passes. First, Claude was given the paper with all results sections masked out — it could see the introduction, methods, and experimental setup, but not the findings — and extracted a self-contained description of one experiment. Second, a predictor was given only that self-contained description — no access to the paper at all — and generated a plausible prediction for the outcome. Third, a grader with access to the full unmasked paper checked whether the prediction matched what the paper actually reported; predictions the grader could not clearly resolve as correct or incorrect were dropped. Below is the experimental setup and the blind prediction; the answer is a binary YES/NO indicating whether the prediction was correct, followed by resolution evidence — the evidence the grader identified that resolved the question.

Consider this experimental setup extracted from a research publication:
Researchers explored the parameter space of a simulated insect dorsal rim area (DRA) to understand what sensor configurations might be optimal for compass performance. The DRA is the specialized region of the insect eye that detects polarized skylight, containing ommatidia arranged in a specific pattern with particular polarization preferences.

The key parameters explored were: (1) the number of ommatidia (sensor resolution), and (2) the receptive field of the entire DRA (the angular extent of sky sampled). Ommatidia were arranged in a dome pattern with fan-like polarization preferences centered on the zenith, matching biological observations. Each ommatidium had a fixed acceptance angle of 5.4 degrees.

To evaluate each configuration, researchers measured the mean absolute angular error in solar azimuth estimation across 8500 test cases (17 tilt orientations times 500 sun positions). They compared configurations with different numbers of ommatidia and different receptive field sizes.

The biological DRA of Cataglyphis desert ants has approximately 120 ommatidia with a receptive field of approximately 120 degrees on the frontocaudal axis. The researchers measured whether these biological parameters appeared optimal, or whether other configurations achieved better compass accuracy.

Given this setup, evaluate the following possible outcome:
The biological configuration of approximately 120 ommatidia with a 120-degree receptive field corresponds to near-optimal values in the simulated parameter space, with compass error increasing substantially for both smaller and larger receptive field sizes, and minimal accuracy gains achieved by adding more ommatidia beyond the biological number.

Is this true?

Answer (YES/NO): NO